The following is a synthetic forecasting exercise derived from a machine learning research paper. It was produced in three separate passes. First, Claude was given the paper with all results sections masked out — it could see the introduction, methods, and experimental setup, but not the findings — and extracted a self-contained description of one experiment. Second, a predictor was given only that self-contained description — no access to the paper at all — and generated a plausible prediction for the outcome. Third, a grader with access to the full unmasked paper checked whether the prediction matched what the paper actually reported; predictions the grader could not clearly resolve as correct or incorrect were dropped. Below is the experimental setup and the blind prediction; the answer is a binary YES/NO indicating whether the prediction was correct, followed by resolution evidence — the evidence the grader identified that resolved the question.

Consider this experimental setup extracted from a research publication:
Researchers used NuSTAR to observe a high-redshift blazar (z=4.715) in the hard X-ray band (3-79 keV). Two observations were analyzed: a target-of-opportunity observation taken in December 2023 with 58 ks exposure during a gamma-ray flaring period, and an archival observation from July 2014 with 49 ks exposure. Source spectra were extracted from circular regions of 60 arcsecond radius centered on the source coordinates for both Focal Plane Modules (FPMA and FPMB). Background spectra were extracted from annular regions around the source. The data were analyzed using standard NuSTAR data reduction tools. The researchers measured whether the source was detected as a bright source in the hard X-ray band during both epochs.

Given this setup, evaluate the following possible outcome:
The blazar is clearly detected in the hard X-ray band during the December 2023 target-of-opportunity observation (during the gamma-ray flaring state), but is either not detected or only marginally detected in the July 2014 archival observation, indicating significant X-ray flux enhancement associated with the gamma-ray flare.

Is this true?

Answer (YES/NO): NO